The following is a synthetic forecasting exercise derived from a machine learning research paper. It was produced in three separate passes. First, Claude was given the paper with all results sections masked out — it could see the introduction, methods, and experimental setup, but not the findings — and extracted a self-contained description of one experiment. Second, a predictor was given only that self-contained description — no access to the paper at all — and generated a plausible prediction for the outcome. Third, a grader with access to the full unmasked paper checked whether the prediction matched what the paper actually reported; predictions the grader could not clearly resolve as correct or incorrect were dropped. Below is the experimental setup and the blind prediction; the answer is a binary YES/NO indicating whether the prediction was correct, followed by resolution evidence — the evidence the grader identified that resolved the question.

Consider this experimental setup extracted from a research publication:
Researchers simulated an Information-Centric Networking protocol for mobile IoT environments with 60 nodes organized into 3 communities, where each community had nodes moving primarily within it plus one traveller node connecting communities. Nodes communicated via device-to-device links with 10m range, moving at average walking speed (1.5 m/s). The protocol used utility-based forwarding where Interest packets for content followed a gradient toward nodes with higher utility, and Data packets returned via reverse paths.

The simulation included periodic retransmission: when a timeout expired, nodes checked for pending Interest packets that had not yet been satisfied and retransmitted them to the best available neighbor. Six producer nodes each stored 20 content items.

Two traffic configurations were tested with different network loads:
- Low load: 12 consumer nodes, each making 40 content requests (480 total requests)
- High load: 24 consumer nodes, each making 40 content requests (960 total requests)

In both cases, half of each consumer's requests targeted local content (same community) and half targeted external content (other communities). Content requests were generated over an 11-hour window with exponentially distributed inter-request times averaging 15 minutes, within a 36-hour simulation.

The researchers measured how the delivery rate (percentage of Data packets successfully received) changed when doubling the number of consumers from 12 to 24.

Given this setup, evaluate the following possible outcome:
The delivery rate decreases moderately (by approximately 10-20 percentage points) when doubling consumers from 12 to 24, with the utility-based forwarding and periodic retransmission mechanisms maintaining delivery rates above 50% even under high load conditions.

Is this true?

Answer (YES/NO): NO